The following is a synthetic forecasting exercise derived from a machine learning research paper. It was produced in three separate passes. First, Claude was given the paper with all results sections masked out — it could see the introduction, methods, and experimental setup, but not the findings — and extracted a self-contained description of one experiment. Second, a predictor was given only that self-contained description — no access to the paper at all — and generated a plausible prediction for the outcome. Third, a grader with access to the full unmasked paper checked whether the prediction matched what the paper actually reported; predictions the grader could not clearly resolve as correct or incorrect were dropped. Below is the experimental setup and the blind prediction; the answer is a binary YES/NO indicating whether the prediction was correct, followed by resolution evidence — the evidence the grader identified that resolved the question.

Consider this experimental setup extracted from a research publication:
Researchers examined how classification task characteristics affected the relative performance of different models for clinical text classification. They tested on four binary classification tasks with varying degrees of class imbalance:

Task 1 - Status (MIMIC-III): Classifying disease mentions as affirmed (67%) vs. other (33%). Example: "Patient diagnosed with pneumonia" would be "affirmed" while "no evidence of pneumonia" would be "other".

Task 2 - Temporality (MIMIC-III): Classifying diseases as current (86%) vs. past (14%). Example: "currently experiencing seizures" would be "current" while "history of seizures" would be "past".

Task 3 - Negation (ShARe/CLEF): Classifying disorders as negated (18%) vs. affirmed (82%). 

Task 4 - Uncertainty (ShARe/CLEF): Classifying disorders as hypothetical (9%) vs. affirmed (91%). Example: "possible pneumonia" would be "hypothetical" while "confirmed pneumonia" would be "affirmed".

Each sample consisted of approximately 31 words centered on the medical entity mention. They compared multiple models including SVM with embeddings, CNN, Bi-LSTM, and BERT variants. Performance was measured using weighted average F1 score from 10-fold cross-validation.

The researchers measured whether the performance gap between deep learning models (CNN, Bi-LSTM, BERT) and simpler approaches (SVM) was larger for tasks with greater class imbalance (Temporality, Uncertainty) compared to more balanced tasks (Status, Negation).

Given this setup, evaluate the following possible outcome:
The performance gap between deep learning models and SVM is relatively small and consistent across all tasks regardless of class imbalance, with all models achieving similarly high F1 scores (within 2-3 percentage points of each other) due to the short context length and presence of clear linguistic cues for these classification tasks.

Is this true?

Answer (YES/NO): NO